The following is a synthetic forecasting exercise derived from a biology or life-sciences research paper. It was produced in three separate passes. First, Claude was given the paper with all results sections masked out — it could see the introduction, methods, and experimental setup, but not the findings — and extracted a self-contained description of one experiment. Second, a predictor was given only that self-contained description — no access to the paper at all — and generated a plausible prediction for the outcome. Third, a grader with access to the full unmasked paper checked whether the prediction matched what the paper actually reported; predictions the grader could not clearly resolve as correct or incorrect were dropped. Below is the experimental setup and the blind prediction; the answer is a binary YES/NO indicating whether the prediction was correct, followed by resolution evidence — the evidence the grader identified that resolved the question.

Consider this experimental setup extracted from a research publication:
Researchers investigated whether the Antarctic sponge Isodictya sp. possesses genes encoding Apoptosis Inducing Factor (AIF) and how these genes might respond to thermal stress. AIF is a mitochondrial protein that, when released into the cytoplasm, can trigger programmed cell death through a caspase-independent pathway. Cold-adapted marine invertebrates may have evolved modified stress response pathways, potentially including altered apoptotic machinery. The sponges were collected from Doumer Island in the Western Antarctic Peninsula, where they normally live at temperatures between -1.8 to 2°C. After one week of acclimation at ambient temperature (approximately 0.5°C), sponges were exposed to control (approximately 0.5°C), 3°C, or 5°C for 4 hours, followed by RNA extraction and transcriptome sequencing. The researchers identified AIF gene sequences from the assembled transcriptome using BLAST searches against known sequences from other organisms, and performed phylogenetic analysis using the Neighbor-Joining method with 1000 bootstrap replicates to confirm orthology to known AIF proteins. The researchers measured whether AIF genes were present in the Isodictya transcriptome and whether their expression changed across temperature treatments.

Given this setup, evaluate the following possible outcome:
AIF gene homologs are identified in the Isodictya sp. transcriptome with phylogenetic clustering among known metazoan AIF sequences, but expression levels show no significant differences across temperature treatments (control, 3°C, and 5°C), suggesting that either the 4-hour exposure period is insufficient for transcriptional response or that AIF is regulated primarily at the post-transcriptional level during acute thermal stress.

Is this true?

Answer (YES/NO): NO